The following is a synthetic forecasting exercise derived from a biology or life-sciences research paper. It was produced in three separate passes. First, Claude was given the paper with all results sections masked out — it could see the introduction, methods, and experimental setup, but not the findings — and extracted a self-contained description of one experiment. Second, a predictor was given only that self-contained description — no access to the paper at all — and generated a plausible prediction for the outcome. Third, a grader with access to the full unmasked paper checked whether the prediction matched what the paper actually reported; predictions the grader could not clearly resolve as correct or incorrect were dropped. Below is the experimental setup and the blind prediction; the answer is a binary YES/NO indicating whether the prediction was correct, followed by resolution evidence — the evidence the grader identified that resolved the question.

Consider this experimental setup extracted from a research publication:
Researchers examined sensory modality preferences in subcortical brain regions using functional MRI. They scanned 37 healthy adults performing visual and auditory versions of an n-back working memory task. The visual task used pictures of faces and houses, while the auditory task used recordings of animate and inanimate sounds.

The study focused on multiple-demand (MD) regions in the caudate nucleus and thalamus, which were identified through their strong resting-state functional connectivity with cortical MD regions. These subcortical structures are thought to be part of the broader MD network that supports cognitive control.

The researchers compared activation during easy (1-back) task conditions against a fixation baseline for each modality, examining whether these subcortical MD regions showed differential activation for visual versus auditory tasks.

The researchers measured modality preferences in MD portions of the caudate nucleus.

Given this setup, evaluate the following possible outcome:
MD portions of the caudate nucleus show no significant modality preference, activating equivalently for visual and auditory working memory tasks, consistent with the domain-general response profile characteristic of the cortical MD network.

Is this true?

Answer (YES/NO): YES